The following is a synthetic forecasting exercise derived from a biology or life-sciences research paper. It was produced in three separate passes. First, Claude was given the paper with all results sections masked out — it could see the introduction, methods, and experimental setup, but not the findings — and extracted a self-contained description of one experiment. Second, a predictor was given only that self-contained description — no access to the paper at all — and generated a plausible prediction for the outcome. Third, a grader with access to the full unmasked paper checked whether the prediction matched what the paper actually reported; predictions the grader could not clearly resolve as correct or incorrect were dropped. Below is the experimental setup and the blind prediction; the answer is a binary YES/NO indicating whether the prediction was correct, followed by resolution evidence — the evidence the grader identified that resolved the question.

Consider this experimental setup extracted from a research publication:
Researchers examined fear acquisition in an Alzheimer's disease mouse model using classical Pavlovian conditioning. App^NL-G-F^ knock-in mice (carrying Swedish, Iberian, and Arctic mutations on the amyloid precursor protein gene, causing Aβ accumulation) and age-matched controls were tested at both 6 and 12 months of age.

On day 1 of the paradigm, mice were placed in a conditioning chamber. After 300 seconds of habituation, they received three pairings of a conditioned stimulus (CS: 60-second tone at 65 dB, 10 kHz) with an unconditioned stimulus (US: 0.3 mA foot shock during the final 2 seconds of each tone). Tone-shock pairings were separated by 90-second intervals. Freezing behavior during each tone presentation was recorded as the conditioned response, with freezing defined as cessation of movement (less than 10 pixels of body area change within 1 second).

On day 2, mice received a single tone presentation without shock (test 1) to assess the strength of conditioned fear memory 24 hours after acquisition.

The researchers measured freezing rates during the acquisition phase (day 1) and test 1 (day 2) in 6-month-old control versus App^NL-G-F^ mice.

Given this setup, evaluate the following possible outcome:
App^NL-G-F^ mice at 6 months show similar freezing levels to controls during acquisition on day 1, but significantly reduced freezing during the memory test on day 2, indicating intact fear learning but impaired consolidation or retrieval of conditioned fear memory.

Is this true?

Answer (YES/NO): NO